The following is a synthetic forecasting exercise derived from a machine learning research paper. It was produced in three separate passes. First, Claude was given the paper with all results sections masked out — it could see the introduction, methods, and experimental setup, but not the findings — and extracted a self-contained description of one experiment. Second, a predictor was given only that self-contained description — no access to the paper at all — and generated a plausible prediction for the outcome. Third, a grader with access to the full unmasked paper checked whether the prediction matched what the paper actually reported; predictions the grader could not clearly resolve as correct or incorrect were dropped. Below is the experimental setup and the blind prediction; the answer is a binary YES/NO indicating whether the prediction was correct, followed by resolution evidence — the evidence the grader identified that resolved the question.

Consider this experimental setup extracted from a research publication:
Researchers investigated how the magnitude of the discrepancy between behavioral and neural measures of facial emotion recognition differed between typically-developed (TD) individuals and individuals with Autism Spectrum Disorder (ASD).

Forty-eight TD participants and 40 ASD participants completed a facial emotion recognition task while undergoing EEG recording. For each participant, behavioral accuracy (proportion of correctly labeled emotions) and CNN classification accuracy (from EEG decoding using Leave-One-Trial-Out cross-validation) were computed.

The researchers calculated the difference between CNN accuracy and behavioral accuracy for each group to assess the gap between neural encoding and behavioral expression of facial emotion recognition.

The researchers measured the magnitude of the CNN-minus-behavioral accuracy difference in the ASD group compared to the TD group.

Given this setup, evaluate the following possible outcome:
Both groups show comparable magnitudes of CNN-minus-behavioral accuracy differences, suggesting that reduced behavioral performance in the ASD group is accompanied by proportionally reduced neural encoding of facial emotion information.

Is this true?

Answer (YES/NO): NO